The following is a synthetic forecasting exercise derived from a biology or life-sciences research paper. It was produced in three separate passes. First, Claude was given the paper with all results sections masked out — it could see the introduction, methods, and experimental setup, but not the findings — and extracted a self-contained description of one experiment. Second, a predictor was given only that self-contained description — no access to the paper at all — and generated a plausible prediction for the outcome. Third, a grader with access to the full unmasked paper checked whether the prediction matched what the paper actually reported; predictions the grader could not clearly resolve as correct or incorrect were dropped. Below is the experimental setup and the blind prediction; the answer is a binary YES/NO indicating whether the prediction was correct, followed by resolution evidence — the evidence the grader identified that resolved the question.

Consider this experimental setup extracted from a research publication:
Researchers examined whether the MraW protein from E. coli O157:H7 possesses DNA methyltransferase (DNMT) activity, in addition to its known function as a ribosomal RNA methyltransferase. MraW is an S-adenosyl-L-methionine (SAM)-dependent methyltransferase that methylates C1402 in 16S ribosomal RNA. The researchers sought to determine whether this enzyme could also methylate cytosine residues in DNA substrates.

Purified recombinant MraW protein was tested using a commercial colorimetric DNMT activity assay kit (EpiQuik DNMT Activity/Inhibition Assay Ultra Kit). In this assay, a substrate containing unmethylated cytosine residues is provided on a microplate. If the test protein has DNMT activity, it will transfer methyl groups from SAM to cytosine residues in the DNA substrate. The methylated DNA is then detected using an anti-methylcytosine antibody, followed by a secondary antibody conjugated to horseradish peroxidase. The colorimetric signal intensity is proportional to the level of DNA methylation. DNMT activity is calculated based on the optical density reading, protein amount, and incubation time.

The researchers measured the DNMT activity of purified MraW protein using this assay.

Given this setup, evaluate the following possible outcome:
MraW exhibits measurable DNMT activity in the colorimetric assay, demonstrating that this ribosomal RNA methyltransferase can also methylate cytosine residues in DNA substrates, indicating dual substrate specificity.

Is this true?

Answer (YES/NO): YES